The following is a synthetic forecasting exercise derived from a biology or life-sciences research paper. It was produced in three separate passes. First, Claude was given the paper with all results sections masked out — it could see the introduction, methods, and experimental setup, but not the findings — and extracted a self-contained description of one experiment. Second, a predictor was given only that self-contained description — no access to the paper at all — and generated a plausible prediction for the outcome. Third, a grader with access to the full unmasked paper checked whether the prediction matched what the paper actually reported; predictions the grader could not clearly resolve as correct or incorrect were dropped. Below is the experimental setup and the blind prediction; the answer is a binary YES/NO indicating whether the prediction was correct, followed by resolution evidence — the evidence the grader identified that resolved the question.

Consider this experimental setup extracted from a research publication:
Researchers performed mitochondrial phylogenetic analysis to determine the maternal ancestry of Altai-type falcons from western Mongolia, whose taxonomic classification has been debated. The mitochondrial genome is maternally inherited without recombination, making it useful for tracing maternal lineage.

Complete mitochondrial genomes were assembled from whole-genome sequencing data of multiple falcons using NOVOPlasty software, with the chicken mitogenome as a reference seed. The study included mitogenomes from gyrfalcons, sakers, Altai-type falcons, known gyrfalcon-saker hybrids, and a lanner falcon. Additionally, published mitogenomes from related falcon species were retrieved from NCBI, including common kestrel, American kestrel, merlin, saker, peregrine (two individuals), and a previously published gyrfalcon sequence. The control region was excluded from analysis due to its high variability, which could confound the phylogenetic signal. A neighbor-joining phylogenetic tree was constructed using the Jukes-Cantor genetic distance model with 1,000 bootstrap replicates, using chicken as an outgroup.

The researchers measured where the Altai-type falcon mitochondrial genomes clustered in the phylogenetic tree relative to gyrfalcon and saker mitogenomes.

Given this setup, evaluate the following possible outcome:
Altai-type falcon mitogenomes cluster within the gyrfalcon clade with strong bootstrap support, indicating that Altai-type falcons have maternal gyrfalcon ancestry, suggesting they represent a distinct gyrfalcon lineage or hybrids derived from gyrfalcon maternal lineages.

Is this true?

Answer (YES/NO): NO